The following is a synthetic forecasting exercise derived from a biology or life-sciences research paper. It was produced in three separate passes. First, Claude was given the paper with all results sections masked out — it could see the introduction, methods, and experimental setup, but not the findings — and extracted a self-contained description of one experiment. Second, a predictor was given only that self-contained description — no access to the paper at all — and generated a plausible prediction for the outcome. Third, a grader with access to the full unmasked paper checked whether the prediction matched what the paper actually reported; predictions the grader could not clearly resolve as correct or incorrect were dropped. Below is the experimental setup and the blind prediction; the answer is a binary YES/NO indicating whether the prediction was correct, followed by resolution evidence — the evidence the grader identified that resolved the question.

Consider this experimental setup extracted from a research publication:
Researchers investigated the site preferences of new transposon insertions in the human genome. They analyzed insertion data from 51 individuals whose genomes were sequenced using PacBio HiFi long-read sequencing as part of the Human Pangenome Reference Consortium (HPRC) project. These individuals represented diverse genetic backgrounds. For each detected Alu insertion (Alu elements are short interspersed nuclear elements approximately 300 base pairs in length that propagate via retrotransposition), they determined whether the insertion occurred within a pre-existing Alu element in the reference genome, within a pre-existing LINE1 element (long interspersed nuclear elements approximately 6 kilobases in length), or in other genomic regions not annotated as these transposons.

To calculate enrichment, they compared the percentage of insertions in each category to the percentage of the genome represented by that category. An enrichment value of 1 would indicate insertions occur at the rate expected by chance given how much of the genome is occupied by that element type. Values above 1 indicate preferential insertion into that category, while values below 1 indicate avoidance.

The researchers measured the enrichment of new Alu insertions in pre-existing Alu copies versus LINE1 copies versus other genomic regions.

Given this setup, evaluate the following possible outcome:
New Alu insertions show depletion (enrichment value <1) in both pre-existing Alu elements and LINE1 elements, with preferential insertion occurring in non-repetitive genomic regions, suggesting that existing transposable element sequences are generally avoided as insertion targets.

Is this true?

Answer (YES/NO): NO